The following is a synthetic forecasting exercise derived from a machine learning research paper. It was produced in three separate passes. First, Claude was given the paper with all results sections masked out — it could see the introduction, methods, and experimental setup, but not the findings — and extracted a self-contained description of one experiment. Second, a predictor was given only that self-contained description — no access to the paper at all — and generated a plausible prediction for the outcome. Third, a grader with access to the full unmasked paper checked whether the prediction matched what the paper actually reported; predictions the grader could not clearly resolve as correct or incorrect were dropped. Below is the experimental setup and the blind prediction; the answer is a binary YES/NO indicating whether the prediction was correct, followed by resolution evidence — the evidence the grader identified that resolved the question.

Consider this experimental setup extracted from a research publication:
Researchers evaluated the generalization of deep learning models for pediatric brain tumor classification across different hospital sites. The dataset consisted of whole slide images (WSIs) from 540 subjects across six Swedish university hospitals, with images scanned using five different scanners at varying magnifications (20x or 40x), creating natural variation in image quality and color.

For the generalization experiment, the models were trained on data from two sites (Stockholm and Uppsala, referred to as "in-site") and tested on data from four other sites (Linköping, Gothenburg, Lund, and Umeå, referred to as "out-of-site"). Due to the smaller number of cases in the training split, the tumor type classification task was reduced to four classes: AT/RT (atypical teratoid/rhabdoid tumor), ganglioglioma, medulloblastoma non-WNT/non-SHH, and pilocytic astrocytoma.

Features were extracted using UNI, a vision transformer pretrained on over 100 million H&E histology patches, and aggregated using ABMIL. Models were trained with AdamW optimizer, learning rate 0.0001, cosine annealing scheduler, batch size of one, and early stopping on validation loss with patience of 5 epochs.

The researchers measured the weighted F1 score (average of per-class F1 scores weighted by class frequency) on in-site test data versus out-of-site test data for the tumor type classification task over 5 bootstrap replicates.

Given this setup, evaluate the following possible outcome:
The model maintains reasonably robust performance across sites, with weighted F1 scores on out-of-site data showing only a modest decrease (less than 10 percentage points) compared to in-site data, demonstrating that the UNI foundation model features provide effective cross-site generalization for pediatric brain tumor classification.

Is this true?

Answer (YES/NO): NO